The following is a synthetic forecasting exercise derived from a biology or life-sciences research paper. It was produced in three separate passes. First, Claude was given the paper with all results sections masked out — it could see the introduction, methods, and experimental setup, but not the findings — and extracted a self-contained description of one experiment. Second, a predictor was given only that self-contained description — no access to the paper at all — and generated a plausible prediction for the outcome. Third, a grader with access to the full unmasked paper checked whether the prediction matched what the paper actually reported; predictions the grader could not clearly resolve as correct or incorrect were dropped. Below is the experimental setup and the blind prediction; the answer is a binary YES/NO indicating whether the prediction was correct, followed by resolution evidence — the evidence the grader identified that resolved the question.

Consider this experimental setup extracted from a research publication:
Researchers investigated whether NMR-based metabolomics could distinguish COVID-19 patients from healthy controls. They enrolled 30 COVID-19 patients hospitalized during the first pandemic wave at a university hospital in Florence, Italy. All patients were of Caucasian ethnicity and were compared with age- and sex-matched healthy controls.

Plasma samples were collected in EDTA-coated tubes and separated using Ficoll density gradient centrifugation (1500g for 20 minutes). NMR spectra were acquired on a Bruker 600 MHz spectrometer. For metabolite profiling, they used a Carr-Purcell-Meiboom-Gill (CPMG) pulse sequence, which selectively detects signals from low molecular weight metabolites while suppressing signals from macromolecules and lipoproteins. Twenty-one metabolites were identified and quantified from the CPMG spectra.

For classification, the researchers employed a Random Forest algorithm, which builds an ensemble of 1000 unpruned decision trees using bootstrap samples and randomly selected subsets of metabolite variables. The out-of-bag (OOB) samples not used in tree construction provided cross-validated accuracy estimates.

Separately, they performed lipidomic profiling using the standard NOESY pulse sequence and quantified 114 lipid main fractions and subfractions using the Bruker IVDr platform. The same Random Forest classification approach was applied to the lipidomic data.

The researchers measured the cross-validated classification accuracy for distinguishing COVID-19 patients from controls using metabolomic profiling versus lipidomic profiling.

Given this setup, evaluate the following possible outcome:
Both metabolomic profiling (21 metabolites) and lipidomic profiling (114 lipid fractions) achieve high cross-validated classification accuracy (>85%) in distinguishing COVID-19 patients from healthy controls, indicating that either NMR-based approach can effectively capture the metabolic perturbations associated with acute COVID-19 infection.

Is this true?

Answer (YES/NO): YES